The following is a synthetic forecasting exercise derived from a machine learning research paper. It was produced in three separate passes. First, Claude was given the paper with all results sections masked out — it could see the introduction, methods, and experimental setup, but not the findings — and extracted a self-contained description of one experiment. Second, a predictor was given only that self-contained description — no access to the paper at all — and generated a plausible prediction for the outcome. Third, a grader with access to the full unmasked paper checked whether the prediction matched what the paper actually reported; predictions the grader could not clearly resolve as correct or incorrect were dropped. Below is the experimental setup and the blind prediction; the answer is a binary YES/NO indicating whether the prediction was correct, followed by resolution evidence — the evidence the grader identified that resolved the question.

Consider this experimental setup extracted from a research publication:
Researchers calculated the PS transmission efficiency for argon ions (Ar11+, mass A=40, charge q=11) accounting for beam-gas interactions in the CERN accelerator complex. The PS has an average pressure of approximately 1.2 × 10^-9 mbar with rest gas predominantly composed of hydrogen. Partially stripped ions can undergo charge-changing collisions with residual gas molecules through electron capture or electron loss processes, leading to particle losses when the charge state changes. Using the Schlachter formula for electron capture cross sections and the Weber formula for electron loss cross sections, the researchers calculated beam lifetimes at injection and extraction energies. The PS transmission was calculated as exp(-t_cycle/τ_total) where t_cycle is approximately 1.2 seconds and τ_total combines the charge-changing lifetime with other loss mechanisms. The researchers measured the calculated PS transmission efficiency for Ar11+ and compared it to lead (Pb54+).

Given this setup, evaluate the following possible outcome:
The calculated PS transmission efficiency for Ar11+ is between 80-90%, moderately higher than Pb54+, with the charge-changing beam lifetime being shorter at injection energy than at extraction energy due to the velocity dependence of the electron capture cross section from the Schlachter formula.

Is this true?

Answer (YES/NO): NO